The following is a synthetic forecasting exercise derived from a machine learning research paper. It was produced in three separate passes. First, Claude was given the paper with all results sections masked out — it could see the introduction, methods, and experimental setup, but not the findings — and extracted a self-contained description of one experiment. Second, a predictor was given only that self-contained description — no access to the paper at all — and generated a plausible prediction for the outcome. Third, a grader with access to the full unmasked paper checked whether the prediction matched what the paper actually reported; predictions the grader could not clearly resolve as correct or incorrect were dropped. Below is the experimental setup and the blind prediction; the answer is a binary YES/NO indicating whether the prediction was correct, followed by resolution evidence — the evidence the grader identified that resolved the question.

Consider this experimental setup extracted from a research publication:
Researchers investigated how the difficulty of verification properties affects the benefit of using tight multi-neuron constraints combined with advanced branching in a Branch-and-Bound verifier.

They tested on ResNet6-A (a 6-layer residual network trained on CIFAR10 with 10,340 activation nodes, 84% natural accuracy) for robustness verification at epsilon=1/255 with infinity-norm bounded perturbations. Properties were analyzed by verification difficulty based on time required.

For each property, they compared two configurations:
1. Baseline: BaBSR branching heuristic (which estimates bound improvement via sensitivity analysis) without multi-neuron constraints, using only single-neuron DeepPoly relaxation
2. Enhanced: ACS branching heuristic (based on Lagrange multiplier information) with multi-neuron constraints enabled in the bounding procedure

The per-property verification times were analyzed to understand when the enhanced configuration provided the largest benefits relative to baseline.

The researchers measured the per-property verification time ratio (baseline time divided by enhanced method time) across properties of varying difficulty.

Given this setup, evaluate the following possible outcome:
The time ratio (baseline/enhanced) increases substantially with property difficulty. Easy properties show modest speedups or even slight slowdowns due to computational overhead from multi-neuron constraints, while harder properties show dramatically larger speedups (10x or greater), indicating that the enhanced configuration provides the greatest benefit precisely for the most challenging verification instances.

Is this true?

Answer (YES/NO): YES